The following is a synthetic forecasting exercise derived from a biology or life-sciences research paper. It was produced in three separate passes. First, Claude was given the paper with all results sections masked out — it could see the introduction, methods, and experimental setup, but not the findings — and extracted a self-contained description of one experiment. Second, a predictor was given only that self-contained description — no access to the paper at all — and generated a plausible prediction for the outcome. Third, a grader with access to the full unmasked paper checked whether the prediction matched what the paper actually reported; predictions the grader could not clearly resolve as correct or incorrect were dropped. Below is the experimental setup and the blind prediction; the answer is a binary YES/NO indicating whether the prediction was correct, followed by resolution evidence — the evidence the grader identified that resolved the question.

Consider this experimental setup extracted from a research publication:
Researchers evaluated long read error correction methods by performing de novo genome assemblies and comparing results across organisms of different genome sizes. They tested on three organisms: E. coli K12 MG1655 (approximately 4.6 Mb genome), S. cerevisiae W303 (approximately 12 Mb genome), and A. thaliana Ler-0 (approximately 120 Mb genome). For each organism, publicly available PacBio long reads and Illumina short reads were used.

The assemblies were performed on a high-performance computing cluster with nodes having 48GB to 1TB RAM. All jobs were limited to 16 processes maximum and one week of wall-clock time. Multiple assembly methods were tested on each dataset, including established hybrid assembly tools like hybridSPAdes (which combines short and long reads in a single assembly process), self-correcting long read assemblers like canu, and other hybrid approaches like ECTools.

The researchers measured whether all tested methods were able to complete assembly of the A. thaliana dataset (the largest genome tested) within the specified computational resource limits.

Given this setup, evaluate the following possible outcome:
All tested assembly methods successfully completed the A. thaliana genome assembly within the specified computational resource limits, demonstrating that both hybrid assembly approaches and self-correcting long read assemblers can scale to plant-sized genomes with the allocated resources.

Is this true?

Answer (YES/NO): NO